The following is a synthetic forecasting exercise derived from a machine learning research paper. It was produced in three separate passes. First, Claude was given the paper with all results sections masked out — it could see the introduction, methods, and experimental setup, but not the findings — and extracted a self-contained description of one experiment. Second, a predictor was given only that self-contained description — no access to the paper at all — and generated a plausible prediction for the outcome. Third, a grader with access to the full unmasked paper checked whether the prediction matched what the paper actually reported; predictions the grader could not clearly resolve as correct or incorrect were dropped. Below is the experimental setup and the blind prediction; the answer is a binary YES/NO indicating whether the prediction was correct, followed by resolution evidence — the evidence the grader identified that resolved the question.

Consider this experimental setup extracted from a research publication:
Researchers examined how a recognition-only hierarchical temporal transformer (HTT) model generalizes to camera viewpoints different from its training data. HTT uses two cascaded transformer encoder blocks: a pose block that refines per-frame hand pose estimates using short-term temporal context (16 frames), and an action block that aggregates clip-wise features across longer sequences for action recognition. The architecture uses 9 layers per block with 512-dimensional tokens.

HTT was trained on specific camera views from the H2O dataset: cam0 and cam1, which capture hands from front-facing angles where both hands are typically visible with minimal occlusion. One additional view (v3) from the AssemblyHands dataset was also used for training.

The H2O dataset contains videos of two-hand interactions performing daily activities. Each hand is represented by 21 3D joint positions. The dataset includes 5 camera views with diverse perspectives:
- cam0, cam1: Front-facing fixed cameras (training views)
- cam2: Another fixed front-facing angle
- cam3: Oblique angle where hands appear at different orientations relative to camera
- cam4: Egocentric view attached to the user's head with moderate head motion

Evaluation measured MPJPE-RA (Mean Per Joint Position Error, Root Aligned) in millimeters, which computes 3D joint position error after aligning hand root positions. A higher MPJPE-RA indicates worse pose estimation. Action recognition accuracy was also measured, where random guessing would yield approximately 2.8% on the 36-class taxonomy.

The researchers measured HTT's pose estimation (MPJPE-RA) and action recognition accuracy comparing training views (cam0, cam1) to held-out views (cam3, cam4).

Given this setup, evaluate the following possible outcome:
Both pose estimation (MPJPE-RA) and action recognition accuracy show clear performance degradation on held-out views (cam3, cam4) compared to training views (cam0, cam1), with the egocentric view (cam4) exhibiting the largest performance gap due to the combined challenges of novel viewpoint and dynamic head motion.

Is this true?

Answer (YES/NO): YES